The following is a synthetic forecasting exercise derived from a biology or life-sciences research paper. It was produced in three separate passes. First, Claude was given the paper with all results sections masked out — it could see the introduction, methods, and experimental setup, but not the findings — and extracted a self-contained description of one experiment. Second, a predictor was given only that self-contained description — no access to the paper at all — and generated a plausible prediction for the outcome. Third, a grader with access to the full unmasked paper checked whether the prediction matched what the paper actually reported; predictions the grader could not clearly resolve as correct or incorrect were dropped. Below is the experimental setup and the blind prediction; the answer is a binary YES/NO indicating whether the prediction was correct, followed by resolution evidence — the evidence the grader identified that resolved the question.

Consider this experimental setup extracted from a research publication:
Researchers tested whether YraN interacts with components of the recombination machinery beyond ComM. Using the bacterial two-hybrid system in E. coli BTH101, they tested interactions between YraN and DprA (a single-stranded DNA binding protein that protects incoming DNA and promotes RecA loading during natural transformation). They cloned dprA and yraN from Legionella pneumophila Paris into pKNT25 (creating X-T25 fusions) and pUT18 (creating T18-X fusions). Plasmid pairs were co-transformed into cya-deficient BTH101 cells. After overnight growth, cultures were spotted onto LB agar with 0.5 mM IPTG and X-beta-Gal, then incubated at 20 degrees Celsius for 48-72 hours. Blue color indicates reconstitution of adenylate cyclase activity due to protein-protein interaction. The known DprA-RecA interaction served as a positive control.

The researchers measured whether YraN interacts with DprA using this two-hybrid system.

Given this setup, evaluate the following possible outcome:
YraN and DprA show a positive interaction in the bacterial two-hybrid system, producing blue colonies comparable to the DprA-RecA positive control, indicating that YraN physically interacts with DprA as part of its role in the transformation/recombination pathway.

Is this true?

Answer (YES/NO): YES